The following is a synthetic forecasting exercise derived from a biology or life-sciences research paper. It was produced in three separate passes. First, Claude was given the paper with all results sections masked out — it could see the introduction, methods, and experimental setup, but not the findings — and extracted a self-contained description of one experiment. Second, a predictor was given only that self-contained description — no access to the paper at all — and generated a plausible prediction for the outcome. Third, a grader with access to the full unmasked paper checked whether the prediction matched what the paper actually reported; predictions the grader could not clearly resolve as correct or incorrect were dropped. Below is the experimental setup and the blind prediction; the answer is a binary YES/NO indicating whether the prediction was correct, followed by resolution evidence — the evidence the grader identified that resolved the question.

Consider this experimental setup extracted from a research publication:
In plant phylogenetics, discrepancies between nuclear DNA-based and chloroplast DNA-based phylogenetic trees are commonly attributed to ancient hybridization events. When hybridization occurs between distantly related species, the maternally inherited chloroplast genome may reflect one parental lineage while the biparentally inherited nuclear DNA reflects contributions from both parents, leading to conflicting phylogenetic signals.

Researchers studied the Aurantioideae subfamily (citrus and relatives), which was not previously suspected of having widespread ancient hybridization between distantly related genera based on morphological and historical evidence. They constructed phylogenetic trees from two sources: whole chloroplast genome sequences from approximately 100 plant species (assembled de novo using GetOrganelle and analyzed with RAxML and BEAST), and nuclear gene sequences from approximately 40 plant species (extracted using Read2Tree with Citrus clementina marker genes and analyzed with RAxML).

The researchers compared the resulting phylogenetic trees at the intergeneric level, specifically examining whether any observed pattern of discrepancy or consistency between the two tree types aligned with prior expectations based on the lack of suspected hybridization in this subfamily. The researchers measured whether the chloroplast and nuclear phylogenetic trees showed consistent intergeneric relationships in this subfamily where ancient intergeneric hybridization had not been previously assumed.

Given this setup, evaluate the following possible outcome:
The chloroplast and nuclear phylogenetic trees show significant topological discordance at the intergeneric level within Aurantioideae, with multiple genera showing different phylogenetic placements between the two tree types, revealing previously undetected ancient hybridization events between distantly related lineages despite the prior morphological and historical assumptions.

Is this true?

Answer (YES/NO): NO